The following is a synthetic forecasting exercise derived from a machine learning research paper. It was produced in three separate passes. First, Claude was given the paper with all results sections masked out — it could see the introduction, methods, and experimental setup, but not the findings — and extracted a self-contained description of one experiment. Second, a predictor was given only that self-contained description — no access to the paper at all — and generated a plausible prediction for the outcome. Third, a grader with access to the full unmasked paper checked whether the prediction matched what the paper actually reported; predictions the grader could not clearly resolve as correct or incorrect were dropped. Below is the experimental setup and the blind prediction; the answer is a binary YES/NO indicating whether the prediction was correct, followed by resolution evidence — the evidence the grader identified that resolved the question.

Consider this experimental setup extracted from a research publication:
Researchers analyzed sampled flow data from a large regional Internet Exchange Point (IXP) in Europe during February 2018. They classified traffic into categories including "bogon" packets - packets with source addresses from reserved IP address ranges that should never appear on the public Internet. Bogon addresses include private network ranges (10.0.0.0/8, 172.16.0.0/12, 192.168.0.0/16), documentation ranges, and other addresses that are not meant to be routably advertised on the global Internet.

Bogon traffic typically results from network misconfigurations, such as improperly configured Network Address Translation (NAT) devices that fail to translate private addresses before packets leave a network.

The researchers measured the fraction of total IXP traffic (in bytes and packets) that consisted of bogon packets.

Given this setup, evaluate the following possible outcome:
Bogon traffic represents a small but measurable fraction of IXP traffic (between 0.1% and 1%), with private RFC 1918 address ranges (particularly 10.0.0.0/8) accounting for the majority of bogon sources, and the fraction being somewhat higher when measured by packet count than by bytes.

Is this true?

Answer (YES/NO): NO